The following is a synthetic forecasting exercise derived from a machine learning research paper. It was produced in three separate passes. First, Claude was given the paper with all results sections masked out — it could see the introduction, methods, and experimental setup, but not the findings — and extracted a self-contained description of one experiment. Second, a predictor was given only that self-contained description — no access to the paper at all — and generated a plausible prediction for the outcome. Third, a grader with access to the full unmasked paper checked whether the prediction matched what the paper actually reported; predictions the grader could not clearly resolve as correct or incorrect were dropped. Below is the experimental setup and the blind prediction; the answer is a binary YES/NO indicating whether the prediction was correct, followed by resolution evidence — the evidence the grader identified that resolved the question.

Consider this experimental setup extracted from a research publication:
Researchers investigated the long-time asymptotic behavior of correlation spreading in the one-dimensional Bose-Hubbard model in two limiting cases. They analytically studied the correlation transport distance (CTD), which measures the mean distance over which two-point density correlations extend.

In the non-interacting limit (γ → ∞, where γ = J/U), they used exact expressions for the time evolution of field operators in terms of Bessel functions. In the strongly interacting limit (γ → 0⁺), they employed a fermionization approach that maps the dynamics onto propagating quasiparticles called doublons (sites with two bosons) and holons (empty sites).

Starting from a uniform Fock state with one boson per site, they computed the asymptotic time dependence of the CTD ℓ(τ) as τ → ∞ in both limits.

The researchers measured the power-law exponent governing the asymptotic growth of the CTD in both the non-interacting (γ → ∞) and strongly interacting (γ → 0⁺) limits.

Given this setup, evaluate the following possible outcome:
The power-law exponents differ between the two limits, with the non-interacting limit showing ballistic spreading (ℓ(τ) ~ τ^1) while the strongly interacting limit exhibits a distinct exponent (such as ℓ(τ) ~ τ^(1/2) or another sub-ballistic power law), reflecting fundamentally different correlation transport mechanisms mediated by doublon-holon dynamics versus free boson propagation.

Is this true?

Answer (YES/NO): NO